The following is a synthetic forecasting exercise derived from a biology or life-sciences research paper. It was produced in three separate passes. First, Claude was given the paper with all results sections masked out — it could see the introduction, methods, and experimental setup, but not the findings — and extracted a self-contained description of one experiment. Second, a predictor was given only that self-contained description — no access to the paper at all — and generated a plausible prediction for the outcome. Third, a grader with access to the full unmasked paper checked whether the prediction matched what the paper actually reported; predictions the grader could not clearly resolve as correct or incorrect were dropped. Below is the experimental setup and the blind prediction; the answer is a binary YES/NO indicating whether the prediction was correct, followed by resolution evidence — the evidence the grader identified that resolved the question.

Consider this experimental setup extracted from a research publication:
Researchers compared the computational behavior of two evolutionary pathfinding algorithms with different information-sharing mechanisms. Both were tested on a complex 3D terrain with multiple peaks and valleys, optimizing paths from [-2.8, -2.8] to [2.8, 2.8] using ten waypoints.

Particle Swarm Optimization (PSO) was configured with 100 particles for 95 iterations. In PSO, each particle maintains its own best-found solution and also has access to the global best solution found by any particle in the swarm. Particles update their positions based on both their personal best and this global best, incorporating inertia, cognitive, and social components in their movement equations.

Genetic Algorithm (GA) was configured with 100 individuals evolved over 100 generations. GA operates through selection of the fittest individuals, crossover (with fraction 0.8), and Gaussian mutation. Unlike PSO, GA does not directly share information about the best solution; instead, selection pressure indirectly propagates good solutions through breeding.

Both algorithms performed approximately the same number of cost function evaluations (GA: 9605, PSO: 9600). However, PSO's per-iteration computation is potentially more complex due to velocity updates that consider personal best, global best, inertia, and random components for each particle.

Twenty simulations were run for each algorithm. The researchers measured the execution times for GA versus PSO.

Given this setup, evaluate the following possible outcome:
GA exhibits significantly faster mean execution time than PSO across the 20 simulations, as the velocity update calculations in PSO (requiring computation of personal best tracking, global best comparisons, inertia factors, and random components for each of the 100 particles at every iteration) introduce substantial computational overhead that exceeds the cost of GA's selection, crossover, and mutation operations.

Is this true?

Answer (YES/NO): YES